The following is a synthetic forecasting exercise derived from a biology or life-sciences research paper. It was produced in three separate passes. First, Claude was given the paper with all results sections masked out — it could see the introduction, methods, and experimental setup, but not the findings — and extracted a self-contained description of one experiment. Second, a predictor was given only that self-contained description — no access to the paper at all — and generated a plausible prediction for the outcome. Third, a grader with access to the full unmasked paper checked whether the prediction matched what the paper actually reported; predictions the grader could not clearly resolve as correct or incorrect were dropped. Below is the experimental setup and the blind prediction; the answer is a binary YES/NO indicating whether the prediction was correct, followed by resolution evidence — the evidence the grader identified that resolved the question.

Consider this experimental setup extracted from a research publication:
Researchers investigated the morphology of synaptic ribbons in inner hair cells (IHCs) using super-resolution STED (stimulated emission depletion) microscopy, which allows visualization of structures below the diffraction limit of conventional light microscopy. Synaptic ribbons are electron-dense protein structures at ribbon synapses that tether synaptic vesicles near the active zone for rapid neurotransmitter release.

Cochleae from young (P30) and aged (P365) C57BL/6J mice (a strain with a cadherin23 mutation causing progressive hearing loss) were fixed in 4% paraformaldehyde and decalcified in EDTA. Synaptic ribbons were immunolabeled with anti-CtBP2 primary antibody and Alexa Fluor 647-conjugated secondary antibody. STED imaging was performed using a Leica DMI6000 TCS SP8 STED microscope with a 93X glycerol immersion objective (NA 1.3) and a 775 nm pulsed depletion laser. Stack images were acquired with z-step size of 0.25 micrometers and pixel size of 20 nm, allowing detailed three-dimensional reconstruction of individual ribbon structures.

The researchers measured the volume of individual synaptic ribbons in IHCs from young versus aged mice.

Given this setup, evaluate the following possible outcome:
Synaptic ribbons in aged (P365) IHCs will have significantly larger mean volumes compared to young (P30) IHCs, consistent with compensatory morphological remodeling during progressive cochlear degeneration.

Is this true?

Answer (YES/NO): YES